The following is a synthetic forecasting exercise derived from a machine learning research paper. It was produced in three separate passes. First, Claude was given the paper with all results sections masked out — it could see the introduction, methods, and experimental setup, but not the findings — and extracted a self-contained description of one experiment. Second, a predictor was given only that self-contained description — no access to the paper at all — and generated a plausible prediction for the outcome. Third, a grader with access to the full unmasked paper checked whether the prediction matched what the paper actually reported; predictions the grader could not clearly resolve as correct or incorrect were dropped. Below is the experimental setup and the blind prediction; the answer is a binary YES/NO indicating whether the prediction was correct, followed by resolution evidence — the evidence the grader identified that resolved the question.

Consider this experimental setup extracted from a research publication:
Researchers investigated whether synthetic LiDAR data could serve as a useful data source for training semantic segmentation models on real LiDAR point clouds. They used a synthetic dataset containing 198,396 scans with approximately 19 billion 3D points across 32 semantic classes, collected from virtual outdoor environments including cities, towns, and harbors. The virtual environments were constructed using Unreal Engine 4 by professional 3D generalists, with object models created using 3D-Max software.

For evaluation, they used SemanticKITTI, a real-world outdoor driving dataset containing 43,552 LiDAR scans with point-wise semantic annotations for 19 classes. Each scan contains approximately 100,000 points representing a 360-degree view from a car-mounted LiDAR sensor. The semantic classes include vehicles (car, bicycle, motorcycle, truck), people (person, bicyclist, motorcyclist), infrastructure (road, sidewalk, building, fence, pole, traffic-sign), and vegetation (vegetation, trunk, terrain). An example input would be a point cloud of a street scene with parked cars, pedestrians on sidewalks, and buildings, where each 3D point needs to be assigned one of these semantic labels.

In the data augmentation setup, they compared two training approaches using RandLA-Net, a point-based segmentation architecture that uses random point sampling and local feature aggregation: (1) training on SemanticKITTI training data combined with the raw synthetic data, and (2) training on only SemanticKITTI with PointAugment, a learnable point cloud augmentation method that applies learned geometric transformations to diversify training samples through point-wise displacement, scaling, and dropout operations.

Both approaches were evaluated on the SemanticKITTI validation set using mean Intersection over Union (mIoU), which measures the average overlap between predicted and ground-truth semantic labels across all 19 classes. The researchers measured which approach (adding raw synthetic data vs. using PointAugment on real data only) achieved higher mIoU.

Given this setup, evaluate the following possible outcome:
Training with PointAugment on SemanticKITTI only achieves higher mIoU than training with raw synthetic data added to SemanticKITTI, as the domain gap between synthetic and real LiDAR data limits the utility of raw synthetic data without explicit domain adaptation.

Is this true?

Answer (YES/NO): YES